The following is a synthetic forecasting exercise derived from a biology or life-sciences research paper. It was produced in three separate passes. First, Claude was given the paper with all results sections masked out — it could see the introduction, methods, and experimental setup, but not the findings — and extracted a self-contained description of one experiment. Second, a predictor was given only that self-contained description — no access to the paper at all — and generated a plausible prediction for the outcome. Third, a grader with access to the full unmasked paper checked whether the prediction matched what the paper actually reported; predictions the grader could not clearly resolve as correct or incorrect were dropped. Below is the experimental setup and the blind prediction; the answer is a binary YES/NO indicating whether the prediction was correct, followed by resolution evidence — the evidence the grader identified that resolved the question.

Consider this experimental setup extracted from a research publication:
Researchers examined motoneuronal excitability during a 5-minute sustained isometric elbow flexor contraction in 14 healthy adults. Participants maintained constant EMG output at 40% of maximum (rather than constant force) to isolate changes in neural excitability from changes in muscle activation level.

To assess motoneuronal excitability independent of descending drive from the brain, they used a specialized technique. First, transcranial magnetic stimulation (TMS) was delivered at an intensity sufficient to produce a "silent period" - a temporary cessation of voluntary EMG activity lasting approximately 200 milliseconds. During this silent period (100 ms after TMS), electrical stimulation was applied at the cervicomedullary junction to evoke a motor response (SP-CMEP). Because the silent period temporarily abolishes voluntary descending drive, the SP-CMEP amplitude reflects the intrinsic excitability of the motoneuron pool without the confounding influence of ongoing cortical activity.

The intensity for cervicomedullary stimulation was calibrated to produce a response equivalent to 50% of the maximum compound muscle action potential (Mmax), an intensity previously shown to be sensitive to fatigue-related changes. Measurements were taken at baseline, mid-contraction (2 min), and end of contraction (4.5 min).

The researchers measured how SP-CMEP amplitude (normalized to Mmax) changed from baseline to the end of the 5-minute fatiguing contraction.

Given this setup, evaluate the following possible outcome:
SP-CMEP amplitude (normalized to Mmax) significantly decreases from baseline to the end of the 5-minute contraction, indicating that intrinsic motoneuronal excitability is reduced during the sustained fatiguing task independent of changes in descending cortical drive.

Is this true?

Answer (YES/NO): YES